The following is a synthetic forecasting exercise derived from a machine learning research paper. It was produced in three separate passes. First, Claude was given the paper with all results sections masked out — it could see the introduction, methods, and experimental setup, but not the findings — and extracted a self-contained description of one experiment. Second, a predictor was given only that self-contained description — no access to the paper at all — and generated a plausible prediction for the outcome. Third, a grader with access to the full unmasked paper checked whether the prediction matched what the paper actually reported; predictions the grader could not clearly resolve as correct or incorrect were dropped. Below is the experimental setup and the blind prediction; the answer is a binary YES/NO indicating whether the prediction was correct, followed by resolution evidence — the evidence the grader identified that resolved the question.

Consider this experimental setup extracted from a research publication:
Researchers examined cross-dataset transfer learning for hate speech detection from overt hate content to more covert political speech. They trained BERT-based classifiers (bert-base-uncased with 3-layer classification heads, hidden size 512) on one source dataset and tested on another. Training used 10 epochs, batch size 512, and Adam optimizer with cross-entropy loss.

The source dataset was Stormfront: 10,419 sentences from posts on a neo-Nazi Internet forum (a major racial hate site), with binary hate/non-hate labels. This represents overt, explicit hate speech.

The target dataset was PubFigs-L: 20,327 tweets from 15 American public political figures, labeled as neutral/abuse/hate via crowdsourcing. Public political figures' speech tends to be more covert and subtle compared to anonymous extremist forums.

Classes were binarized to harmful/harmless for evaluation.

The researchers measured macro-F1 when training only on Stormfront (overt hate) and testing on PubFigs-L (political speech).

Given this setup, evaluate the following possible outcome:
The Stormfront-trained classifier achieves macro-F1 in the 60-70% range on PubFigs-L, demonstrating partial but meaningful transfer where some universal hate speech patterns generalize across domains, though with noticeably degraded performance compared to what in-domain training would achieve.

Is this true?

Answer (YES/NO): NO